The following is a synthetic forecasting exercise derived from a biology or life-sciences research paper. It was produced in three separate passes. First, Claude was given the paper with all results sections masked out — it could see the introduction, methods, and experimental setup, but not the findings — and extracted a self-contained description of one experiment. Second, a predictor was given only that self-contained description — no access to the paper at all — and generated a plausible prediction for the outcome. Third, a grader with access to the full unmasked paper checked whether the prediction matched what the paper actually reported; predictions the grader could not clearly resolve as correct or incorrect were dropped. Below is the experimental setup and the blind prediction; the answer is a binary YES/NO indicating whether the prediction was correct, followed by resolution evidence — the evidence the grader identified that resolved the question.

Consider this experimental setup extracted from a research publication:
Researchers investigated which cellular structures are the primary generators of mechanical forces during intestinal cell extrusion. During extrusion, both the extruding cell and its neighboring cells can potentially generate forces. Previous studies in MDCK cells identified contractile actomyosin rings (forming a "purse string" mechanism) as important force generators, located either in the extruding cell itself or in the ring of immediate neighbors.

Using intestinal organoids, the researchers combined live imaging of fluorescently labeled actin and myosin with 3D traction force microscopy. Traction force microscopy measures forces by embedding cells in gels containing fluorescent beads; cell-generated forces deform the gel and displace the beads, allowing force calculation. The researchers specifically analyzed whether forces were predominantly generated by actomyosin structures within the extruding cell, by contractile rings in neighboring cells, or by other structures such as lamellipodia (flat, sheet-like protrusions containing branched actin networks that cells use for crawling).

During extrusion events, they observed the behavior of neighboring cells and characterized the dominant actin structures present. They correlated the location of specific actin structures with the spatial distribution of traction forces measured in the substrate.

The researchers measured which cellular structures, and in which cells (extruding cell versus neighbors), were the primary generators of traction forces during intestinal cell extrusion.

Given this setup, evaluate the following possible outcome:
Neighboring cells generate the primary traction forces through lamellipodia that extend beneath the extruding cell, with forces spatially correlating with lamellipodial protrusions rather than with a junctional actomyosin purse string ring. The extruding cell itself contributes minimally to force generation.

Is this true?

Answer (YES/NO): YES